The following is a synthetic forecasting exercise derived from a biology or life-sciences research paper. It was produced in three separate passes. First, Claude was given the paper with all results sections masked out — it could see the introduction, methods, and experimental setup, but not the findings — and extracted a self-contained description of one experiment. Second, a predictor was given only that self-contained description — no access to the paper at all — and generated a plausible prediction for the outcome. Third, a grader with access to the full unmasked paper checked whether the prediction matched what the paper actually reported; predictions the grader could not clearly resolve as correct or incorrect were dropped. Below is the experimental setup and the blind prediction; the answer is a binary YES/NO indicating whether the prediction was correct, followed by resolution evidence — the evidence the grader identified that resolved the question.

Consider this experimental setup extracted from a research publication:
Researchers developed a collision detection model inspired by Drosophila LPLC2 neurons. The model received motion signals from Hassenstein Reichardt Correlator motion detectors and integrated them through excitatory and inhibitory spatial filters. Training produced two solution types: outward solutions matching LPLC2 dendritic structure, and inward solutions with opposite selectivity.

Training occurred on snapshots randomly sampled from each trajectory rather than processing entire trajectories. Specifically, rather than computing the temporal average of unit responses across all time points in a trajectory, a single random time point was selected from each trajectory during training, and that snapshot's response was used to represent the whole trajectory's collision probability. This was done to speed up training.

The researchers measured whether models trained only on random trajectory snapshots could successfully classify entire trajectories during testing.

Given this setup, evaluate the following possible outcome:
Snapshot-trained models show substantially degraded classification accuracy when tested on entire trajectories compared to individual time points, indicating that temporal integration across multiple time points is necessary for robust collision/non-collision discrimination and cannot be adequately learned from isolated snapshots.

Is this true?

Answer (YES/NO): NO